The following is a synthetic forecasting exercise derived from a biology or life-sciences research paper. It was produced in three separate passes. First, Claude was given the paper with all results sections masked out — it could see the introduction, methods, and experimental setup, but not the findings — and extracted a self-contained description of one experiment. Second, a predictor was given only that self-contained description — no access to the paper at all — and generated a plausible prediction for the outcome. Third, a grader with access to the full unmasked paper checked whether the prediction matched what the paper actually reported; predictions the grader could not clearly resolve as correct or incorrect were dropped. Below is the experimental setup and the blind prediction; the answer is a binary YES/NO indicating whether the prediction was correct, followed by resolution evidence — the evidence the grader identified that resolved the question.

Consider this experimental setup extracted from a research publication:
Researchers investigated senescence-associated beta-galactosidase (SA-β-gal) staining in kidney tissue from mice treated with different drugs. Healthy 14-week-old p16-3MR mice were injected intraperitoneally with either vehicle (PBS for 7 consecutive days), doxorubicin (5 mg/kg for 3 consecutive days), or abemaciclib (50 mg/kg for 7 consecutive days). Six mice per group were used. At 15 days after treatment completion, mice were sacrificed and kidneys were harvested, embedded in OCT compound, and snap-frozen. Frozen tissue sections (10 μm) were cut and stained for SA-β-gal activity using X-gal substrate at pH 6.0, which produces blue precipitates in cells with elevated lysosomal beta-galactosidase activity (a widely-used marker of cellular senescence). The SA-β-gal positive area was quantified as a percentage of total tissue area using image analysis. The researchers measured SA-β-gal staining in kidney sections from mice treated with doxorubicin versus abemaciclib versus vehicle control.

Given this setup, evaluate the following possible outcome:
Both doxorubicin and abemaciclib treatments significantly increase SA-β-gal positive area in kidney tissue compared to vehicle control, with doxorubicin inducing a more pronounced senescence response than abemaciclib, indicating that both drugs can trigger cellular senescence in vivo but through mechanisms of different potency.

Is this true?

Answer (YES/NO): NO